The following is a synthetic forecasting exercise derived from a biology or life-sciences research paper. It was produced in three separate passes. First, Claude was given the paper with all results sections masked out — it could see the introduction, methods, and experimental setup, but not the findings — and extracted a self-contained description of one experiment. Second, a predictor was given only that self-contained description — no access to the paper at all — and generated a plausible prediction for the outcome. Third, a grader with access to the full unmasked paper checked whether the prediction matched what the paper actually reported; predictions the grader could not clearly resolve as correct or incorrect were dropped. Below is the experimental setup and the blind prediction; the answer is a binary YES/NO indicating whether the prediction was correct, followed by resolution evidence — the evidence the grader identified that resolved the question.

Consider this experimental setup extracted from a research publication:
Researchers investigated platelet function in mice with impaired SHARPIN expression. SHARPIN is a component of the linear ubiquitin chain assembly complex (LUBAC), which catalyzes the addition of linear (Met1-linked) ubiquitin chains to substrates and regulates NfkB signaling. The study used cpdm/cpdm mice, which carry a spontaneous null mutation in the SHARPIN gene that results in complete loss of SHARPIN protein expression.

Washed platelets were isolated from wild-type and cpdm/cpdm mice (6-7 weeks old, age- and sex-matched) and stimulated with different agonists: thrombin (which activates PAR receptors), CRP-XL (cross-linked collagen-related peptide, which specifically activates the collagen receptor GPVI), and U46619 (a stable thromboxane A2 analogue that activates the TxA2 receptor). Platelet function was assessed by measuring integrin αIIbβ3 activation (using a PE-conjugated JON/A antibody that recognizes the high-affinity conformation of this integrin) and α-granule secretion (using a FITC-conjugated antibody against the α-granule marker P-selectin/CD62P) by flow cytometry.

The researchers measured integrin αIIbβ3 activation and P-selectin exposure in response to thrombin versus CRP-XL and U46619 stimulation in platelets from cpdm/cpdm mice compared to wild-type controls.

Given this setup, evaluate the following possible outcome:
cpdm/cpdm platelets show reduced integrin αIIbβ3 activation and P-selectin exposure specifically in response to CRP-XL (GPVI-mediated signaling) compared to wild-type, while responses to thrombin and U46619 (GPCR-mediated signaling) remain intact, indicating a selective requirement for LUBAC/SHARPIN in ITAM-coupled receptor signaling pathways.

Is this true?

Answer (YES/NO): NO